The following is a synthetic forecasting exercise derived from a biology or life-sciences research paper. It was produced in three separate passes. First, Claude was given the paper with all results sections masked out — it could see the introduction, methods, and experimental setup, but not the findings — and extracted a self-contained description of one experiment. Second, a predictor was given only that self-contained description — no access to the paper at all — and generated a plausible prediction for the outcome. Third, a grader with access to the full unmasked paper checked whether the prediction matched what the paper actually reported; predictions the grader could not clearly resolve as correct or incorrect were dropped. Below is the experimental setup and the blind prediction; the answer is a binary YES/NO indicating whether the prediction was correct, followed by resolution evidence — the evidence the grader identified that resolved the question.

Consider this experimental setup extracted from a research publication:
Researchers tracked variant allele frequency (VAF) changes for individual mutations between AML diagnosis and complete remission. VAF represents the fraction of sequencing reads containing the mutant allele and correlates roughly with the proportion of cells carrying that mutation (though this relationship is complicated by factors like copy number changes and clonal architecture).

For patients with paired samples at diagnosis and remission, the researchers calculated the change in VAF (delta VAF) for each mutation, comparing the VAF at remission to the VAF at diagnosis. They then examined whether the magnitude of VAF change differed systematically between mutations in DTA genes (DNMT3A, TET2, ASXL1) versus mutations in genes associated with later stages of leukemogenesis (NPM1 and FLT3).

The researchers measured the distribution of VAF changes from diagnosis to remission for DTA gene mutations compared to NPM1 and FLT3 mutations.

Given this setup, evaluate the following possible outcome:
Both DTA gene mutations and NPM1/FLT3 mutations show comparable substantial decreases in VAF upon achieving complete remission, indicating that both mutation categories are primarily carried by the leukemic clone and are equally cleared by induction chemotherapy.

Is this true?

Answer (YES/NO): NO